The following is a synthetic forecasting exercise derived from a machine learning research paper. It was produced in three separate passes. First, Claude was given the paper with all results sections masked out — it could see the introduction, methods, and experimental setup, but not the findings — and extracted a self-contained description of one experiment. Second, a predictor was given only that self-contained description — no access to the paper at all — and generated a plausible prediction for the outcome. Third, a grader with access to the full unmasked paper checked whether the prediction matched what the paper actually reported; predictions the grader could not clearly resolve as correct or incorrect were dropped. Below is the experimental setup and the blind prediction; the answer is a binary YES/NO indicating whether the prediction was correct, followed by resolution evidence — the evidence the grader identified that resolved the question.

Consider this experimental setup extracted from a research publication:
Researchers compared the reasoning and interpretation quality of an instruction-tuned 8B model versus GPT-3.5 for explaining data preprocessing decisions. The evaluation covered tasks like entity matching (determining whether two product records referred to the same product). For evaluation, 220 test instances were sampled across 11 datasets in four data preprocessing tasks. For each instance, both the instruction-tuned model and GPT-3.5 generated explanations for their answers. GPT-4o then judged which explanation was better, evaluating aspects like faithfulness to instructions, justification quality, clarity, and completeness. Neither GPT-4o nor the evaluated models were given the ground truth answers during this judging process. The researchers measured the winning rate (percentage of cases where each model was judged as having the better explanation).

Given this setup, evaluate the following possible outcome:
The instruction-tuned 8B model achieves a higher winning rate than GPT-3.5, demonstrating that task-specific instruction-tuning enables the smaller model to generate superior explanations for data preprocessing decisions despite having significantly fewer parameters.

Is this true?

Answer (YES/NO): YES